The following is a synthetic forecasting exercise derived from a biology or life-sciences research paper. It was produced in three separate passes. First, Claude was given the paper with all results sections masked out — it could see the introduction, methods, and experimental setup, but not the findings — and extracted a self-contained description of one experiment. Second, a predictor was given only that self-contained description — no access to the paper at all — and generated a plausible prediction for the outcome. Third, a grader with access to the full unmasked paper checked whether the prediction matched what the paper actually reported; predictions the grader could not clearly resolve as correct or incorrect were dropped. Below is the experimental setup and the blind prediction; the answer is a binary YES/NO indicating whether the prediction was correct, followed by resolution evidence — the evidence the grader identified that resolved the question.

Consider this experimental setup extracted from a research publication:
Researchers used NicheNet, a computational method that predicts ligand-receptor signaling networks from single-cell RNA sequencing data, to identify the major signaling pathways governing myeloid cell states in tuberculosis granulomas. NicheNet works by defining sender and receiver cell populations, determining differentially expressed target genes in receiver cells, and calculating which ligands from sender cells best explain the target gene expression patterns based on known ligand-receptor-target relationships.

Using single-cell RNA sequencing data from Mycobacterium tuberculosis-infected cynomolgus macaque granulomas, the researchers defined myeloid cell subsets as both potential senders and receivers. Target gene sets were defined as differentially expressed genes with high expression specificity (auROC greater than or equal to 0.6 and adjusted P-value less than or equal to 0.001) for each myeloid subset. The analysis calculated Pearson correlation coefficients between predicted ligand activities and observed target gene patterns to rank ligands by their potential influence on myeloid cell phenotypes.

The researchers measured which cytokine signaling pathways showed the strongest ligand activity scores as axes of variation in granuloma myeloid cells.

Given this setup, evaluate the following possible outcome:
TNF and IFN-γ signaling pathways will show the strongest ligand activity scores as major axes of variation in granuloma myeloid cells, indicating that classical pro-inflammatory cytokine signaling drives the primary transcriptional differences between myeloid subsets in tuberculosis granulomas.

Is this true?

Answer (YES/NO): NO